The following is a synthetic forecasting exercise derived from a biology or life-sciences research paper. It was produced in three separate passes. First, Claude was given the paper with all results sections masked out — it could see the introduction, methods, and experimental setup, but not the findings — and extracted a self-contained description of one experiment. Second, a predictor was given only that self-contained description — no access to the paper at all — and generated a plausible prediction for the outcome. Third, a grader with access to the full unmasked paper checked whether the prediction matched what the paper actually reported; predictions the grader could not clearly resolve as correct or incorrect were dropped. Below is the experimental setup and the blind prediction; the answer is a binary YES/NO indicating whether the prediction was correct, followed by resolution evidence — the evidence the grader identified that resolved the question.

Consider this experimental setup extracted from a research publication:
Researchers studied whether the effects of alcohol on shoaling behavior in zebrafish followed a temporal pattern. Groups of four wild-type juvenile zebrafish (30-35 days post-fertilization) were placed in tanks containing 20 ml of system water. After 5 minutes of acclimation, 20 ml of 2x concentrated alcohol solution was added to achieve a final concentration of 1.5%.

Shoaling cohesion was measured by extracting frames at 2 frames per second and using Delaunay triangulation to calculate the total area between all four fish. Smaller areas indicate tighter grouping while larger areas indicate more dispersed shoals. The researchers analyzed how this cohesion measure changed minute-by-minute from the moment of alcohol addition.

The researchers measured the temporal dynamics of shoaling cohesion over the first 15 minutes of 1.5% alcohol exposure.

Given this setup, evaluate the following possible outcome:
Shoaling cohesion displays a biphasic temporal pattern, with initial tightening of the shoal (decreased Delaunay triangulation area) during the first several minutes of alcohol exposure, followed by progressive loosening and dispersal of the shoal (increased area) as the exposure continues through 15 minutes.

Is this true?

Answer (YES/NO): NO